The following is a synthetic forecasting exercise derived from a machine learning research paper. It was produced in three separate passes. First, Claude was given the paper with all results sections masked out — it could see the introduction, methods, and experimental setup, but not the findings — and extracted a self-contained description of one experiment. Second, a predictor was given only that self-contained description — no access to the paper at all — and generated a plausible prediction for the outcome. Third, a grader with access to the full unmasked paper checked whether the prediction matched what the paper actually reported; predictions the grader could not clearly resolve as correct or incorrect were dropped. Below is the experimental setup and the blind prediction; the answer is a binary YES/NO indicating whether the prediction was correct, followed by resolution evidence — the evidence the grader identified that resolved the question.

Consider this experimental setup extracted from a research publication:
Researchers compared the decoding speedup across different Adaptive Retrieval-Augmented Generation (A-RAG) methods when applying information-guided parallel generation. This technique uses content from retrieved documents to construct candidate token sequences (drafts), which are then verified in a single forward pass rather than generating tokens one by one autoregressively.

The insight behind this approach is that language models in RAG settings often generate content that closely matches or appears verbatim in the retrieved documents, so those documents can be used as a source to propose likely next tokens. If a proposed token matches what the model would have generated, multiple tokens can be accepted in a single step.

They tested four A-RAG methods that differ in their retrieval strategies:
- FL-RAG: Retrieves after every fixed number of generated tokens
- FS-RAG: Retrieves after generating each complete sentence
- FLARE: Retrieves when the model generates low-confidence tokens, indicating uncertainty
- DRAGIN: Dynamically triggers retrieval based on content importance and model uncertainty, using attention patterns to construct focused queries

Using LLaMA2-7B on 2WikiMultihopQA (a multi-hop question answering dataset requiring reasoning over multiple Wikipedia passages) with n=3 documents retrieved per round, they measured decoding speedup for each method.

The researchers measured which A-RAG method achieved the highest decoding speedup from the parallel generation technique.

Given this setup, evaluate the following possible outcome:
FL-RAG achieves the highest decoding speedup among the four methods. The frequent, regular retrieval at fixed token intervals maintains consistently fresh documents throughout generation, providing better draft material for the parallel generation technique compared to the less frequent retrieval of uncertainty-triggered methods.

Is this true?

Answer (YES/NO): NO